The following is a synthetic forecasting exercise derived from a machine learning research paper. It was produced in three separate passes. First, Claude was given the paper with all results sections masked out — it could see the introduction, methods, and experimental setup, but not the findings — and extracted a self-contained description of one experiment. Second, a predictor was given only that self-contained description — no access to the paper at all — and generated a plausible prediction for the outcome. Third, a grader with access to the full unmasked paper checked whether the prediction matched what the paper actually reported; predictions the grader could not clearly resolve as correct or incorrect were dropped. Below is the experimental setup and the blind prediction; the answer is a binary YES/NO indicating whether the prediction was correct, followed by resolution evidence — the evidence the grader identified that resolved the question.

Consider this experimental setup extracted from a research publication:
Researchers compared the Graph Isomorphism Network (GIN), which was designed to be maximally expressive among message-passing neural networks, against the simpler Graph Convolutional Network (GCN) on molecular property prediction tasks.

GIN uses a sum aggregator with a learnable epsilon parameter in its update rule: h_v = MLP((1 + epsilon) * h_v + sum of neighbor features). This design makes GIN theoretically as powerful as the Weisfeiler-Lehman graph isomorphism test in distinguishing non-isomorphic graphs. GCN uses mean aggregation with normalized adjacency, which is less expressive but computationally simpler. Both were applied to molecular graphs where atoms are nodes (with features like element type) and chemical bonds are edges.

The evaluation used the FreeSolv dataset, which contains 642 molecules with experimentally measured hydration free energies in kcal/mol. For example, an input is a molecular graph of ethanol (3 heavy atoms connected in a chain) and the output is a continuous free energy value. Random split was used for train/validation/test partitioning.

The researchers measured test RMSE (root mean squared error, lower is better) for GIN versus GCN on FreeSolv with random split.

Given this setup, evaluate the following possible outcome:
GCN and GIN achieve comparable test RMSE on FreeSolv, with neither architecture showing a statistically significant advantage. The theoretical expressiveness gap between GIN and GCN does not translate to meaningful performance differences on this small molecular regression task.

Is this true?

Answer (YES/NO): NO